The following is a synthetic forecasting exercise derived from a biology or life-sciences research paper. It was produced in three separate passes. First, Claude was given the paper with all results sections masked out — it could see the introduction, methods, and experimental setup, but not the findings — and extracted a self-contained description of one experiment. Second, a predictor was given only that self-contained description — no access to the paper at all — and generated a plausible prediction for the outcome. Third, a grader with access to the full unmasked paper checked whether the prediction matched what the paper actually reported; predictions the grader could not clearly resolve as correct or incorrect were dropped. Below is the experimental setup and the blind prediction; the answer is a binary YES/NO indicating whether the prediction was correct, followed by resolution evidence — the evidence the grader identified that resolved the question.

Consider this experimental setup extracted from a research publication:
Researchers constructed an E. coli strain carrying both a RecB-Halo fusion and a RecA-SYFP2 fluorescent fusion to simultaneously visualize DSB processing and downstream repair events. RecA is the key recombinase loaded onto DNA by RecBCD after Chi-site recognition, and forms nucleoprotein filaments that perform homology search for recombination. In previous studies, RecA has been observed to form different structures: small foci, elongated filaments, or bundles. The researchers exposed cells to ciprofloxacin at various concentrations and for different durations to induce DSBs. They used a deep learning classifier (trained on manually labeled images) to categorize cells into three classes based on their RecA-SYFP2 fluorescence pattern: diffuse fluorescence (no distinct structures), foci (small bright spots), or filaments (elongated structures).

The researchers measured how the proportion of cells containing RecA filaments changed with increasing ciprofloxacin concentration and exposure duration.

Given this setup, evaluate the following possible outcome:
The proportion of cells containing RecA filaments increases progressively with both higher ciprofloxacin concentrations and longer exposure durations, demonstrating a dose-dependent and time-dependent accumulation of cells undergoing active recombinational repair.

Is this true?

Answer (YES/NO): YES